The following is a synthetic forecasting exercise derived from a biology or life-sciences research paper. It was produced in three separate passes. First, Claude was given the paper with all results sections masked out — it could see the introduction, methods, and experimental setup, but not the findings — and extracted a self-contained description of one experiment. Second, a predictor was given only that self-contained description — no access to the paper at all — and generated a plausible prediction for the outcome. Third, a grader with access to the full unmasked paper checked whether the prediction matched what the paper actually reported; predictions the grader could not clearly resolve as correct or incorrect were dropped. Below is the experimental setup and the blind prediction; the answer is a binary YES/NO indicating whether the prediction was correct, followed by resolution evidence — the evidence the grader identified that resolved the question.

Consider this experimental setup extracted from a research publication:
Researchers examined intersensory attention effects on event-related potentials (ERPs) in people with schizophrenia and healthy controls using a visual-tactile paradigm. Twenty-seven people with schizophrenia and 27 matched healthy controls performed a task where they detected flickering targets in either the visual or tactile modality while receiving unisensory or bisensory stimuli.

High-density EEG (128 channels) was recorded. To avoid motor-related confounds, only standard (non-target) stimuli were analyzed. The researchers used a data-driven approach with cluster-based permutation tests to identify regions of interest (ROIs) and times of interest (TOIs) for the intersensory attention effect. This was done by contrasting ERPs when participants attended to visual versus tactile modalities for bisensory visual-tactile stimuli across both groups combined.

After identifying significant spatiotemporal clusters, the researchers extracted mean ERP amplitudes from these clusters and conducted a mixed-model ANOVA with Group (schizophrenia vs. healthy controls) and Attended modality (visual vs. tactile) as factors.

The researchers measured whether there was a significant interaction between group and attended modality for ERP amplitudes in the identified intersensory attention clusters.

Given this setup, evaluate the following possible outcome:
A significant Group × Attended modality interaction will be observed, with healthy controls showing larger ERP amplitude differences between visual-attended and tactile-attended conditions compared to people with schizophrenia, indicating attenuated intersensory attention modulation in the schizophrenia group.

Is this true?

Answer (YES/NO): YES